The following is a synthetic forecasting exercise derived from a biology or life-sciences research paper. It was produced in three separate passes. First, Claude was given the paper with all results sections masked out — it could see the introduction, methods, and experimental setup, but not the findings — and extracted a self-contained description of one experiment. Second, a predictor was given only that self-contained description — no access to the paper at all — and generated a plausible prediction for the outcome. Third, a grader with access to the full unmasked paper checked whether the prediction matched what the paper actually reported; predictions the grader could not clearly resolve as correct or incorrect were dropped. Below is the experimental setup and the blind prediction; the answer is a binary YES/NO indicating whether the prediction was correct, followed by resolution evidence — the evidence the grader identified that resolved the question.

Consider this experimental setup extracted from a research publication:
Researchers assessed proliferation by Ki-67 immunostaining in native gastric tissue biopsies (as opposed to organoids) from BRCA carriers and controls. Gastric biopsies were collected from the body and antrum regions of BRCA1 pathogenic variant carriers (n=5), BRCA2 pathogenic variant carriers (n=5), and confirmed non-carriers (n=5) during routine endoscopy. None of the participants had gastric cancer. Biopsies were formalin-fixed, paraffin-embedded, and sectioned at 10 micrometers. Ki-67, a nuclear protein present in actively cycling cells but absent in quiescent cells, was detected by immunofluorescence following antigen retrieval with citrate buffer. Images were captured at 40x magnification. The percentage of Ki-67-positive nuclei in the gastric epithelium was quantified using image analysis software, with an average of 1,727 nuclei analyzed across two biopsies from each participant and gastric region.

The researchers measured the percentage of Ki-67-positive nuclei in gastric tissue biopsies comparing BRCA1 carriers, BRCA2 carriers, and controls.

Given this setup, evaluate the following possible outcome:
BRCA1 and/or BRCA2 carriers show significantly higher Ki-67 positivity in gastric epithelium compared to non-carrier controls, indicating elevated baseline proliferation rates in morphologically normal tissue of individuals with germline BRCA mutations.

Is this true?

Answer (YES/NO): YES